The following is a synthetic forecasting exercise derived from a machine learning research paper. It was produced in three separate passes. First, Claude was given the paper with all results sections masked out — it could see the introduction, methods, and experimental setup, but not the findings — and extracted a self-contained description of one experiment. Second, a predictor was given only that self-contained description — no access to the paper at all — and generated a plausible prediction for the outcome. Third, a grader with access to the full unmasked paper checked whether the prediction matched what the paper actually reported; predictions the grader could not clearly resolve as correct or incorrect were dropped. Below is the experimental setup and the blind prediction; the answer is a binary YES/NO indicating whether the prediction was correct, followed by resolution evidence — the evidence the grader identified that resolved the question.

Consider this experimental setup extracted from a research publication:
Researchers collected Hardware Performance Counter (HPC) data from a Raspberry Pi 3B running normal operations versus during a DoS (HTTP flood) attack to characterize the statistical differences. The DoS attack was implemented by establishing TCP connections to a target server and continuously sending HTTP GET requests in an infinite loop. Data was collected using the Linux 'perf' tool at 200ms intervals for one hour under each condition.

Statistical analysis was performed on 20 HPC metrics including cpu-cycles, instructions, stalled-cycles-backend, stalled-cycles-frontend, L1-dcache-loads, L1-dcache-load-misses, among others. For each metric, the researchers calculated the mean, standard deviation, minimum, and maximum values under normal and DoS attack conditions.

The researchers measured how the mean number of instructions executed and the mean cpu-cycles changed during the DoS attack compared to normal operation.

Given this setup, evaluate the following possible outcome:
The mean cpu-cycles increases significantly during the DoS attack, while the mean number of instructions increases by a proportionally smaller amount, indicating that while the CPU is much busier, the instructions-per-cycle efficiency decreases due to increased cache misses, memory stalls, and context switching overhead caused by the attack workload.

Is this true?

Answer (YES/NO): NO